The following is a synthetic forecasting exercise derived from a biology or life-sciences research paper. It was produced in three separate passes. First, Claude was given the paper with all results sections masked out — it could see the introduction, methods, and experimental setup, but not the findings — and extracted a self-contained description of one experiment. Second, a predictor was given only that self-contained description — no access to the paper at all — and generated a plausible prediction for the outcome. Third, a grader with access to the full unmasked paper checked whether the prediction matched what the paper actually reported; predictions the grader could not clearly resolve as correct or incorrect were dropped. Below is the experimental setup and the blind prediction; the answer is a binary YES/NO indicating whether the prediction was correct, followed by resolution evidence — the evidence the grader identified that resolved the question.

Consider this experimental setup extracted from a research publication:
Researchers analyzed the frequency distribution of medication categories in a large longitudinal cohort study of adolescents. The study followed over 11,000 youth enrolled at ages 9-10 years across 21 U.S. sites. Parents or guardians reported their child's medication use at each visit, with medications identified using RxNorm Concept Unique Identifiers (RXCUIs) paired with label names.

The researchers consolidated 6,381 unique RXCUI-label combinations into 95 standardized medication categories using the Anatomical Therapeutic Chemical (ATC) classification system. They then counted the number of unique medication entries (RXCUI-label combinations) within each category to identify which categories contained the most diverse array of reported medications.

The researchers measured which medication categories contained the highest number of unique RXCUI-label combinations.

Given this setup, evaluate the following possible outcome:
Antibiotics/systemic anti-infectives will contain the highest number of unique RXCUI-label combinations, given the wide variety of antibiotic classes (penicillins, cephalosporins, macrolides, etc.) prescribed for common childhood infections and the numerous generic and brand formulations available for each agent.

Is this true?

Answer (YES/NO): NO